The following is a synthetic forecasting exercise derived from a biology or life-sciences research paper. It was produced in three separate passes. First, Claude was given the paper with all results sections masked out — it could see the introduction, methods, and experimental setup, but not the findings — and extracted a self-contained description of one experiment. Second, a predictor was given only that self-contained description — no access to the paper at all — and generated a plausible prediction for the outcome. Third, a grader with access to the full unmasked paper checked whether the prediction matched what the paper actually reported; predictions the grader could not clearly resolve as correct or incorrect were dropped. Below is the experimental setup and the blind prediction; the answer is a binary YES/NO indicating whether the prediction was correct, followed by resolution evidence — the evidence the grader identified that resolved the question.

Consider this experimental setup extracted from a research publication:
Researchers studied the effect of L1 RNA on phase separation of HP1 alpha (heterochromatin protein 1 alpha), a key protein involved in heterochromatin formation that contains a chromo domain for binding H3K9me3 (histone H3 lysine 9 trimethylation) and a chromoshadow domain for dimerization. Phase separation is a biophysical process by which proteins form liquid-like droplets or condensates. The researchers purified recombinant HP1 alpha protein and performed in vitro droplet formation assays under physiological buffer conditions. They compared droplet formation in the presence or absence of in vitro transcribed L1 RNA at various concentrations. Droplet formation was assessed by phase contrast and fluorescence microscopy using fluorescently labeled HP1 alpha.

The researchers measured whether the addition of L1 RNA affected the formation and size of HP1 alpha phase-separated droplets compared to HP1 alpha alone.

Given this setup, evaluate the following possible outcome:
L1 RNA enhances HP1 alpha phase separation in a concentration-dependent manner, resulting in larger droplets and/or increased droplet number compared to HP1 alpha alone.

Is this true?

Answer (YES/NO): YES